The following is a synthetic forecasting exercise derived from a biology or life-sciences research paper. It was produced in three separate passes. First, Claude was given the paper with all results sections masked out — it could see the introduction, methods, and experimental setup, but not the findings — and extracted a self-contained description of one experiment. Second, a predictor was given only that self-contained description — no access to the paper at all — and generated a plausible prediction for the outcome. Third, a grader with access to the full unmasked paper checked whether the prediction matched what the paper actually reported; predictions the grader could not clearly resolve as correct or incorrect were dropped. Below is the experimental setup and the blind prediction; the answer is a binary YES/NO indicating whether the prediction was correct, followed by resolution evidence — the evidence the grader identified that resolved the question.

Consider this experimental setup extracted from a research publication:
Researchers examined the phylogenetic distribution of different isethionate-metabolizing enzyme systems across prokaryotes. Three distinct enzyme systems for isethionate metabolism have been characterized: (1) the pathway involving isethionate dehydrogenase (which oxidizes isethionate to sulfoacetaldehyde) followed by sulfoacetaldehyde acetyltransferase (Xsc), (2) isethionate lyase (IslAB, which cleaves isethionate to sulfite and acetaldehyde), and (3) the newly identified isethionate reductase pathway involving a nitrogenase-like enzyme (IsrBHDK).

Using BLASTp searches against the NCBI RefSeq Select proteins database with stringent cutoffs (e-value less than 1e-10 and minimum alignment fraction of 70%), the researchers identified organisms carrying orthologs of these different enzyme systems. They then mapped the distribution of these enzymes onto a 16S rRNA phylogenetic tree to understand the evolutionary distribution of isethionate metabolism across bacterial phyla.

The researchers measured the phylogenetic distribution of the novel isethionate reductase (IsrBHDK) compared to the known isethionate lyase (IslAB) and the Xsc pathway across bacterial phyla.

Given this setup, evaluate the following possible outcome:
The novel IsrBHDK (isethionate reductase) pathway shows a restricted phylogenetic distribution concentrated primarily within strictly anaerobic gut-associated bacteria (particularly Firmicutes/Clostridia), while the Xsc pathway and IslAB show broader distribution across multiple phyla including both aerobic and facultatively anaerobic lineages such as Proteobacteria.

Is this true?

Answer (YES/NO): NO